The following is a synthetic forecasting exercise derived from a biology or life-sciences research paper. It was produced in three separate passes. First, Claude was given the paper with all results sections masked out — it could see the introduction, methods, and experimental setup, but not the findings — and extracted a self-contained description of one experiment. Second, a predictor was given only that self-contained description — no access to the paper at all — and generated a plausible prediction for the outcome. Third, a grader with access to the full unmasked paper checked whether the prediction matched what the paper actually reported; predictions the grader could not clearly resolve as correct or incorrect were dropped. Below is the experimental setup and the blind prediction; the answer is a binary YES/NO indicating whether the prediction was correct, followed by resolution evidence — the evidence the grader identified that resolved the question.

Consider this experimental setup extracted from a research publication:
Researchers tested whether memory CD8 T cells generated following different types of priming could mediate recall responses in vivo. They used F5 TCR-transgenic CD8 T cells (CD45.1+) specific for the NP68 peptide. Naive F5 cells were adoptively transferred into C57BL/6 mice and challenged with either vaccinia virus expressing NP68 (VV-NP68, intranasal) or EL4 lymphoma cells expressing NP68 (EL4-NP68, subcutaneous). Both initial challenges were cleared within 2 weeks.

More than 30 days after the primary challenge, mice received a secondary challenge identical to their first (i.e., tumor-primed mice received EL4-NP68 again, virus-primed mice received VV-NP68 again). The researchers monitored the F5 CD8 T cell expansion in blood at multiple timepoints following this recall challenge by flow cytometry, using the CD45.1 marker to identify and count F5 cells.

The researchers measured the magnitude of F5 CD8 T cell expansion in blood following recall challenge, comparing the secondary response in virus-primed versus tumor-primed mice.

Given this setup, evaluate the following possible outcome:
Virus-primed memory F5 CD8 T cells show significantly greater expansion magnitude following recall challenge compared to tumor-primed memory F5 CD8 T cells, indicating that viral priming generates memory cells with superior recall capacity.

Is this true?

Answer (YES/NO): NO